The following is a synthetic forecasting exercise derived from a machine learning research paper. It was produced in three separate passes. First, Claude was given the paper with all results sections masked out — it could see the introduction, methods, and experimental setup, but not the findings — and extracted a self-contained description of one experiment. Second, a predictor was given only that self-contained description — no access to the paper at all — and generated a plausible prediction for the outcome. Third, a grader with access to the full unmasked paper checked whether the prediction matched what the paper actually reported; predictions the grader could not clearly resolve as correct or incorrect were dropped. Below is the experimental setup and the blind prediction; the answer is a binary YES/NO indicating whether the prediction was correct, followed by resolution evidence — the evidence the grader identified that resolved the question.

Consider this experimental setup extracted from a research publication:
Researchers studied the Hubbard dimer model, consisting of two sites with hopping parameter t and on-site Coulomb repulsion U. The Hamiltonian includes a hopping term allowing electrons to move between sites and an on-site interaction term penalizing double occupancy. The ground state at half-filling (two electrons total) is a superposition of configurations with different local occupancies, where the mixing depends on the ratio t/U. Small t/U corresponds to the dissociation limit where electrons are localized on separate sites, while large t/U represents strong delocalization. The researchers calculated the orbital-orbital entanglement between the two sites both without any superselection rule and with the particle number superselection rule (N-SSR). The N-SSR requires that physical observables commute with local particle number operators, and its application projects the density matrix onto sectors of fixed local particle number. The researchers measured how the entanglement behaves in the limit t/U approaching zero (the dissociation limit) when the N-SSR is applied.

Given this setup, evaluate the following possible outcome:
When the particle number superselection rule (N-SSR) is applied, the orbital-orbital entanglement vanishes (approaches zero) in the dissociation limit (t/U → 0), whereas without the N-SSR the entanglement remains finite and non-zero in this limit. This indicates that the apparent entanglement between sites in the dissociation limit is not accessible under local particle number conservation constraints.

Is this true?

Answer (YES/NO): NO